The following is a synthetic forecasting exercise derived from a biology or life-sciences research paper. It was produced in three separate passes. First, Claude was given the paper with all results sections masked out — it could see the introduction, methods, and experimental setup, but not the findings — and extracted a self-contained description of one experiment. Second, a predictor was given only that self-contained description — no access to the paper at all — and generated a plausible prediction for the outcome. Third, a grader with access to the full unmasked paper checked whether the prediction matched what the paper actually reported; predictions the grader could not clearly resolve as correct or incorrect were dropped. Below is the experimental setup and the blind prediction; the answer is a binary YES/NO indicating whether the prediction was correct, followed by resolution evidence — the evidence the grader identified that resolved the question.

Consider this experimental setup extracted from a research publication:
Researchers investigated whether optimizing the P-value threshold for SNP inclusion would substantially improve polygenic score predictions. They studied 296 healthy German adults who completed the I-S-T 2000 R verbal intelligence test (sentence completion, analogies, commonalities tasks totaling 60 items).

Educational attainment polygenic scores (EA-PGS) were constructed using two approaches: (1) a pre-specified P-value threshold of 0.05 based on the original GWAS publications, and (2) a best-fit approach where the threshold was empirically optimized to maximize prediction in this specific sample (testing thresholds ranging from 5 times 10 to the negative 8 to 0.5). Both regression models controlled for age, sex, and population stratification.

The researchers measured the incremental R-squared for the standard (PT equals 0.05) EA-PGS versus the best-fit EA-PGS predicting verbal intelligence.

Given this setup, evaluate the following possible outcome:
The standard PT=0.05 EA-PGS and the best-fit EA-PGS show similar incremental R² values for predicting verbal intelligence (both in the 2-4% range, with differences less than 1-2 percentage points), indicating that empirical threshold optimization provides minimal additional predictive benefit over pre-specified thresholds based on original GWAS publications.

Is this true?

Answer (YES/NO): NO